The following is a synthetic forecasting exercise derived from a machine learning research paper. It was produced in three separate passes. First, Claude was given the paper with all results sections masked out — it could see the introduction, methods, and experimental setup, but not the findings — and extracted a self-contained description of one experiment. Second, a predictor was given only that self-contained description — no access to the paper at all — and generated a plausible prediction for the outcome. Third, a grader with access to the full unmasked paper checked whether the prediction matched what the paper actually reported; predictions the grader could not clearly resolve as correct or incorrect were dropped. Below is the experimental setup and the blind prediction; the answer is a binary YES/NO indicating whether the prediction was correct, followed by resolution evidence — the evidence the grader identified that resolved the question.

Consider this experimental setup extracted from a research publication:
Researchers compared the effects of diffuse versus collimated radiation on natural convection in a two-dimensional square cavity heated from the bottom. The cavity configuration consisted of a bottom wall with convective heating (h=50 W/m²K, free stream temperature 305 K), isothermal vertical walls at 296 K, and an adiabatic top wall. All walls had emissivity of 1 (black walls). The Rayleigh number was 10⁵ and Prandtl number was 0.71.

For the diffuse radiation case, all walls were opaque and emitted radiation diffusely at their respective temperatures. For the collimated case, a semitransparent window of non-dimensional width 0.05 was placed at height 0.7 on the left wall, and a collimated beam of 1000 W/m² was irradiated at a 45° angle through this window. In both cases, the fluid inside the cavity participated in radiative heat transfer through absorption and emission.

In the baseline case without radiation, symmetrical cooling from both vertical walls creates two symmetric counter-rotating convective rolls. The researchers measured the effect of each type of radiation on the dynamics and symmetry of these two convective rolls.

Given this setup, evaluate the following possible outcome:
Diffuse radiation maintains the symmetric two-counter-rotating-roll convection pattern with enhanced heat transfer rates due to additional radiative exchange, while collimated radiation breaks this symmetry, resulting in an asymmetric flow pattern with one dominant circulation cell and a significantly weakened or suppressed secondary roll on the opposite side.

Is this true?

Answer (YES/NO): NO